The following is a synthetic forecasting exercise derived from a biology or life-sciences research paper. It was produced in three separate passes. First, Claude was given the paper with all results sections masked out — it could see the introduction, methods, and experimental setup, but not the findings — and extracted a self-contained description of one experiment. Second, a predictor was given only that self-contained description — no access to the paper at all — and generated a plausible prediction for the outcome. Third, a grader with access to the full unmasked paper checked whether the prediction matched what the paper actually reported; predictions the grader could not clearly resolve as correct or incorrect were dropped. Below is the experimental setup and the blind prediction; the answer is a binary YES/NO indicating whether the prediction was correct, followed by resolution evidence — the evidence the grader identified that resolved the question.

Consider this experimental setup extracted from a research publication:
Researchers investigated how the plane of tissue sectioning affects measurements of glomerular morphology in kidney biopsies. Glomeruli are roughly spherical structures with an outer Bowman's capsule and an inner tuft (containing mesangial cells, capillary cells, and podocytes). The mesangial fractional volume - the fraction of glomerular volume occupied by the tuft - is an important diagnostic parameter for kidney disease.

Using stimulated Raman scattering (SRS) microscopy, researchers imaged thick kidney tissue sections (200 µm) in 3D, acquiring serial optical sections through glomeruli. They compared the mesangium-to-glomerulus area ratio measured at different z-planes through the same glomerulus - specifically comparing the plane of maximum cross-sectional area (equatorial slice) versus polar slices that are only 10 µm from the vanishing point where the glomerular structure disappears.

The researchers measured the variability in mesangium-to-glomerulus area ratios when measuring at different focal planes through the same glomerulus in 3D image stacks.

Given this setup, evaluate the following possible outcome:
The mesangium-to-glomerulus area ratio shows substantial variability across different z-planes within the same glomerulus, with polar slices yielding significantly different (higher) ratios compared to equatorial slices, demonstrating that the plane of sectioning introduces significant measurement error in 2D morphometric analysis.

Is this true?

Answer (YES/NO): NO